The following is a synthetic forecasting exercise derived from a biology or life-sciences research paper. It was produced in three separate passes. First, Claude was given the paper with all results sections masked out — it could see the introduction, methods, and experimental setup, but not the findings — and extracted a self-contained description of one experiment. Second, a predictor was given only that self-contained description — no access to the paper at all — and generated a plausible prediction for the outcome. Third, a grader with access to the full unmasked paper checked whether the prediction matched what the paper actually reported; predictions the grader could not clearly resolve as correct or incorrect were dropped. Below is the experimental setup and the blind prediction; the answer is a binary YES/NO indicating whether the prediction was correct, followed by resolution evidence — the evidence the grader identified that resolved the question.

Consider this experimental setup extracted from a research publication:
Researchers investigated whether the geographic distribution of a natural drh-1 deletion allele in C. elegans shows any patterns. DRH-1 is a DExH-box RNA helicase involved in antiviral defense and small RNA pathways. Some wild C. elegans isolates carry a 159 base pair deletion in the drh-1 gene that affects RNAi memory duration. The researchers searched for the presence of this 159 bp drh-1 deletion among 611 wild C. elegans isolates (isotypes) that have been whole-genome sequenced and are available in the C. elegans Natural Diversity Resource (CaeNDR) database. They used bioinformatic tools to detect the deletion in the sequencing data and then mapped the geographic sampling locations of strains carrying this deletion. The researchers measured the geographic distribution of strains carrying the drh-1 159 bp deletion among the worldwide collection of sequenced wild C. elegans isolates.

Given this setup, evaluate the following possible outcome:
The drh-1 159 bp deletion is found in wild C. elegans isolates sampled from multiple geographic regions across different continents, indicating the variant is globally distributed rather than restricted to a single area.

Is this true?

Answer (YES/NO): YES